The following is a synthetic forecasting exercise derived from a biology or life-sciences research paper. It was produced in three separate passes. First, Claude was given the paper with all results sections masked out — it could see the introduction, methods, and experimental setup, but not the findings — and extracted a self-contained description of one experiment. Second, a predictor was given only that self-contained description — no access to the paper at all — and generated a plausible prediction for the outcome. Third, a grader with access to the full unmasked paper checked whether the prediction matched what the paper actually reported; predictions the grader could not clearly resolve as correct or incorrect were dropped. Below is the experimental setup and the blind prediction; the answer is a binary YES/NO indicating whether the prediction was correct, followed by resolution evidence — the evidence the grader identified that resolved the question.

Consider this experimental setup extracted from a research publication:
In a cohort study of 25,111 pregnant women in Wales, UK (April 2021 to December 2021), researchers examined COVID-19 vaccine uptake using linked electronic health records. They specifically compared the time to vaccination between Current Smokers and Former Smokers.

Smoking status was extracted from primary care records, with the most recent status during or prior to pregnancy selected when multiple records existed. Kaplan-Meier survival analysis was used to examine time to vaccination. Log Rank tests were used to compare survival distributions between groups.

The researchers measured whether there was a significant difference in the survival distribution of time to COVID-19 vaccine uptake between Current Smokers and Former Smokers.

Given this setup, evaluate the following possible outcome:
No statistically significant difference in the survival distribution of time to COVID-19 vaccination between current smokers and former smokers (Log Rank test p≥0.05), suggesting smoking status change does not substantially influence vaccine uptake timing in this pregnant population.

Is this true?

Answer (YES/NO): YES